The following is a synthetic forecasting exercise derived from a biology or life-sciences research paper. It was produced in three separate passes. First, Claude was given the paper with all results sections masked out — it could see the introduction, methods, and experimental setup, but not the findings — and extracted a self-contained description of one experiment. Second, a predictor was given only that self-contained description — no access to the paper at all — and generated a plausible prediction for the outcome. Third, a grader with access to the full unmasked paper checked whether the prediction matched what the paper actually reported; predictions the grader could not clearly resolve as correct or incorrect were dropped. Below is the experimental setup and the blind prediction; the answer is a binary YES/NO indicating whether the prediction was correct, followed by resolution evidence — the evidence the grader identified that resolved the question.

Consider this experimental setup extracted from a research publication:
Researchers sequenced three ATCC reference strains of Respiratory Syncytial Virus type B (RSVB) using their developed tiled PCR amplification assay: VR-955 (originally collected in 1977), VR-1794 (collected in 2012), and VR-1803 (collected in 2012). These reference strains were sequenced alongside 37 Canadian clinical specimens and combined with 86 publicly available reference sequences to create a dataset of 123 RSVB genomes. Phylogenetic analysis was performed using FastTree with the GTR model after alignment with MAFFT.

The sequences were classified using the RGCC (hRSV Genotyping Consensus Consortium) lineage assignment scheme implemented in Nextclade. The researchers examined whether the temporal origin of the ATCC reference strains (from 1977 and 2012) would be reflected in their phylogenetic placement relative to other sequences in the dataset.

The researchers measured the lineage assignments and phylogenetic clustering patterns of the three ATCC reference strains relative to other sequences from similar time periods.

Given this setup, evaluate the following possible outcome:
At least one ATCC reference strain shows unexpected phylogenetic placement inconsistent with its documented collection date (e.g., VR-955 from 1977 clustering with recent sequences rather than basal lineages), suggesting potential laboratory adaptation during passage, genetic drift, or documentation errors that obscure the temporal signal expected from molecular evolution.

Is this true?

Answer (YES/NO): NO